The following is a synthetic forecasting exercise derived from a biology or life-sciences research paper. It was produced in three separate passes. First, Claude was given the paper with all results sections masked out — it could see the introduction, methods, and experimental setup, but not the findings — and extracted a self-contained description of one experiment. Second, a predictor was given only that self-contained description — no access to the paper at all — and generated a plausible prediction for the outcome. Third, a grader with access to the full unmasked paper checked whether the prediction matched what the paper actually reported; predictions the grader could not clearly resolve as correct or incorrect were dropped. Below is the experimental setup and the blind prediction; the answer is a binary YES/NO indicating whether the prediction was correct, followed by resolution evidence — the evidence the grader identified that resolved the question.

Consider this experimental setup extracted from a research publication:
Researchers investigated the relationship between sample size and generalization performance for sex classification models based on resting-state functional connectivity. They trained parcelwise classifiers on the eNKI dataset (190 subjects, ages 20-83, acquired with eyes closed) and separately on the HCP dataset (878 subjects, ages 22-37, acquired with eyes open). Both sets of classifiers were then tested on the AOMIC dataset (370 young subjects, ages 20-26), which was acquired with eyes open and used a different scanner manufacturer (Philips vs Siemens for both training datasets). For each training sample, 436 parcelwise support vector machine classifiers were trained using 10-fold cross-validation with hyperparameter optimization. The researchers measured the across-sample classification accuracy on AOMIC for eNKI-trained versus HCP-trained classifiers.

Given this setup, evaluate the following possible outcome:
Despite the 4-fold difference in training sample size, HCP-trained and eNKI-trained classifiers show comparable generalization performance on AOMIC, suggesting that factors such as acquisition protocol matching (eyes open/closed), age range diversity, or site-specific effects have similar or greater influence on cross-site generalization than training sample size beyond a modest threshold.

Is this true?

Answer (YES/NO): YES